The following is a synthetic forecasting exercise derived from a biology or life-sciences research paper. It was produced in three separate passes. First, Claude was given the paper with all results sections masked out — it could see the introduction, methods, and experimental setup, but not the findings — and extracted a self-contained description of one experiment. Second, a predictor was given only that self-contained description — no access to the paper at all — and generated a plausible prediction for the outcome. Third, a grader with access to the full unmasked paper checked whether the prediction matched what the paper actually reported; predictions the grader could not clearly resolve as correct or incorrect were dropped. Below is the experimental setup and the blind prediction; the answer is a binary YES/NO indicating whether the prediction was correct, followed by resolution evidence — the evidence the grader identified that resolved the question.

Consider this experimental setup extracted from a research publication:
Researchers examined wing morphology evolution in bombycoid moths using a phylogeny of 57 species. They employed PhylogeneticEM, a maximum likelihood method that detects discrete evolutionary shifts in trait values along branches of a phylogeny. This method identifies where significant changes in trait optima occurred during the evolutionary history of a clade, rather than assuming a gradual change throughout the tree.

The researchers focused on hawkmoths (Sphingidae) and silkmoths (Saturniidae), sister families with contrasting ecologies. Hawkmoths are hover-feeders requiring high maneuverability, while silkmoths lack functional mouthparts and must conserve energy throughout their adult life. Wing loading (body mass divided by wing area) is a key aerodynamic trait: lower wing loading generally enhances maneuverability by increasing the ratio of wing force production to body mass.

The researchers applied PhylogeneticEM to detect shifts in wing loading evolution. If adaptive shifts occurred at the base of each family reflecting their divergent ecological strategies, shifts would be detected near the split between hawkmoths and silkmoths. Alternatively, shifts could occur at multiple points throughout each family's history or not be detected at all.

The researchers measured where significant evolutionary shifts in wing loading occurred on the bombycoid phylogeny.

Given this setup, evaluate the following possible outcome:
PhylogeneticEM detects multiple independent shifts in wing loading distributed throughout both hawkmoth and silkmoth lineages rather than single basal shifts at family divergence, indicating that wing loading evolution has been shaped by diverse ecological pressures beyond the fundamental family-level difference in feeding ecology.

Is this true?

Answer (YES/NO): NO